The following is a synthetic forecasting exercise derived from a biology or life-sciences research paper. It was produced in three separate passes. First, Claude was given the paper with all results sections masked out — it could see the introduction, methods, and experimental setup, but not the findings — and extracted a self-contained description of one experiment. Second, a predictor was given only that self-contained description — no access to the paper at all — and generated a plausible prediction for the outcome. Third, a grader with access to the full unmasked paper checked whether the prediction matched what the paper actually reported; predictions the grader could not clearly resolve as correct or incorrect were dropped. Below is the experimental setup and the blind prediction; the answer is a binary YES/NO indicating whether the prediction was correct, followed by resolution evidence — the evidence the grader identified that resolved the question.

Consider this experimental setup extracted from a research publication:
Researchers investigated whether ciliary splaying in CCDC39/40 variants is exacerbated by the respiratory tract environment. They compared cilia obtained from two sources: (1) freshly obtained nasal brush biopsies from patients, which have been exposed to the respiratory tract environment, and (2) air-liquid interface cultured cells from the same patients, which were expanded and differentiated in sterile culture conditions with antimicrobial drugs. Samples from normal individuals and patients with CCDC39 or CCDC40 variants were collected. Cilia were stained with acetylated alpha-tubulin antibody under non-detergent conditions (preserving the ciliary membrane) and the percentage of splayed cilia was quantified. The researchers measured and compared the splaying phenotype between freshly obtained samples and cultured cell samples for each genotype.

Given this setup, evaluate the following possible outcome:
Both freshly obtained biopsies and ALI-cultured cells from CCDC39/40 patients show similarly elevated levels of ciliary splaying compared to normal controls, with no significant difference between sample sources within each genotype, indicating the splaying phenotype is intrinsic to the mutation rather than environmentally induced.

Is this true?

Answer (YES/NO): NO